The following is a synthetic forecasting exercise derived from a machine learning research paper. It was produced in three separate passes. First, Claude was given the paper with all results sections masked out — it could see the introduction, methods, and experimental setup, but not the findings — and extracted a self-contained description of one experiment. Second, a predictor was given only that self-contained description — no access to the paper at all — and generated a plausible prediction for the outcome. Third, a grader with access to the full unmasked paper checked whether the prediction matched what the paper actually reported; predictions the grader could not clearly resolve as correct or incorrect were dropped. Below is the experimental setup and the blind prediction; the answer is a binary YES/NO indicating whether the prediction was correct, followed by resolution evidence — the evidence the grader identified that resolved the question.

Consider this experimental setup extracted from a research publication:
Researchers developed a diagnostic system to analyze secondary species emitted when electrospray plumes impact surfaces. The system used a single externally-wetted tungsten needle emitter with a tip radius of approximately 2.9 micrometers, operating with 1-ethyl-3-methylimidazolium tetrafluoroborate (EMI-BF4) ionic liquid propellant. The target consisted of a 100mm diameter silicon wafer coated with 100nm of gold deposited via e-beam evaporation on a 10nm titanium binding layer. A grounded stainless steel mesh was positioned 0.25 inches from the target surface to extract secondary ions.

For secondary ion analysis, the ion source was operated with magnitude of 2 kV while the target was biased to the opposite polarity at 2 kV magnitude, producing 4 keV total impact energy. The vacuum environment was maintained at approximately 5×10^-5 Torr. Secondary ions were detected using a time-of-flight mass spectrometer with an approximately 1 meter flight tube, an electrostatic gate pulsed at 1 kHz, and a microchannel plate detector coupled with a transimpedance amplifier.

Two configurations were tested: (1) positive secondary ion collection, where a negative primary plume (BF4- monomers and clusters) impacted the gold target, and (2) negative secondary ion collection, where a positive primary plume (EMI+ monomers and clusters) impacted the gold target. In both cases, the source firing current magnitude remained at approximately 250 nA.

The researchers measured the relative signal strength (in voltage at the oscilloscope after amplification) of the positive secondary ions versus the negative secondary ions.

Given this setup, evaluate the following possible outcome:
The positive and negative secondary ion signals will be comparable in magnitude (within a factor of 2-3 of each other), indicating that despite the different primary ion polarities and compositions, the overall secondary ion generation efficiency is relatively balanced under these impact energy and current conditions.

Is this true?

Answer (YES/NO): YES